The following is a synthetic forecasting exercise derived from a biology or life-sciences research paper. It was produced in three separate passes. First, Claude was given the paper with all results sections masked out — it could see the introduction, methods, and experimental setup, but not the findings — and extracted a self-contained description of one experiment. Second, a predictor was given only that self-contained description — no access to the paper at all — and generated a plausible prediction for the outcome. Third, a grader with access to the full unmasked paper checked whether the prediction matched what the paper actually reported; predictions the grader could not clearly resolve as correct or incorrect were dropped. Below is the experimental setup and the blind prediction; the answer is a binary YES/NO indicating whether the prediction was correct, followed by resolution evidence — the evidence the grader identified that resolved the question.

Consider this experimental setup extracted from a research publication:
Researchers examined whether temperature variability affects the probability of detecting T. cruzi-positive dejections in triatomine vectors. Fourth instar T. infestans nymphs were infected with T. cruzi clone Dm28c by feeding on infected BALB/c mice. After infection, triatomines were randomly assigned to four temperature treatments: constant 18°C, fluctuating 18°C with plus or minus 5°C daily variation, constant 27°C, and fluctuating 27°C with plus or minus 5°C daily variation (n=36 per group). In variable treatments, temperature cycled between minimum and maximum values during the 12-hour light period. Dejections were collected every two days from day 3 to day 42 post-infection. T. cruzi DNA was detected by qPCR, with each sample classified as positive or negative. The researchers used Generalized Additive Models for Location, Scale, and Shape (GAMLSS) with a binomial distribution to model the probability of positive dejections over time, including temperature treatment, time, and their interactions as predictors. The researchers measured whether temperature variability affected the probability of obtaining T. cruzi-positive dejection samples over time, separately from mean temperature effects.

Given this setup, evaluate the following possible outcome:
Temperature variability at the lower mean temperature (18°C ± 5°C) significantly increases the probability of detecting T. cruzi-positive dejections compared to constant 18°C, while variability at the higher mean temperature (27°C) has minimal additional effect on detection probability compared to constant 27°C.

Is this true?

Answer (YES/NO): NO